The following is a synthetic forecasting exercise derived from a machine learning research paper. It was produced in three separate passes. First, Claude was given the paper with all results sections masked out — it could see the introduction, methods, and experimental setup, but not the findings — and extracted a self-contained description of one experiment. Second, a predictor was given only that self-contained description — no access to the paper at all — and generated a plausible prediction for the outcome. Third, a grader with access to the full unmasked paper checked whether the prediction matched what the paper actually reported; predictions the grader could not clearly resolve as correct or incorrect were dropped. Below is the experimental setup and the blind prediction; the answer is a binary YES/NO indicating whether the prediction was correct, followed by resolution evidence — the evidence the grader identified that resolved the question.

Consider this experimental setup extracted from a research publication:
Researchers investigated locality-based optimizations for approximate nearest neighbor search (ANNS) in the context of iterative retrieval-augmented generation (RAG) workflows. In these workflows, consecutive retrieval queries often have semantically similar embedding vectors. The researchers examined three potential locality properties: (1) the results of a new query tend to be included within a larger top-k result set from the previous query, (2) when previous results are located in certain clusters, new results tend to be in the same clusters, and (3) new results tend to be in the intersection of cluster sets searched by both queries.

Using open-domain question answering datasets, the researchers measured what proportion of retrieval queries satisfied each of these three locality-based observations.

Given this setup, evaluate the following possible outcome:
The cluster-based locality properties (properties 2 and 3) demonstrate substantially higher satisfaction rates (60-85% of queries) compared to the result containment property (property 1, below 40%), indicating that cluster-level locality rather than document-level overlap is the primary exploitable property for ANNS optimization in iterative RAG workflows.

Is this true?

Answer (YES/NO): NO